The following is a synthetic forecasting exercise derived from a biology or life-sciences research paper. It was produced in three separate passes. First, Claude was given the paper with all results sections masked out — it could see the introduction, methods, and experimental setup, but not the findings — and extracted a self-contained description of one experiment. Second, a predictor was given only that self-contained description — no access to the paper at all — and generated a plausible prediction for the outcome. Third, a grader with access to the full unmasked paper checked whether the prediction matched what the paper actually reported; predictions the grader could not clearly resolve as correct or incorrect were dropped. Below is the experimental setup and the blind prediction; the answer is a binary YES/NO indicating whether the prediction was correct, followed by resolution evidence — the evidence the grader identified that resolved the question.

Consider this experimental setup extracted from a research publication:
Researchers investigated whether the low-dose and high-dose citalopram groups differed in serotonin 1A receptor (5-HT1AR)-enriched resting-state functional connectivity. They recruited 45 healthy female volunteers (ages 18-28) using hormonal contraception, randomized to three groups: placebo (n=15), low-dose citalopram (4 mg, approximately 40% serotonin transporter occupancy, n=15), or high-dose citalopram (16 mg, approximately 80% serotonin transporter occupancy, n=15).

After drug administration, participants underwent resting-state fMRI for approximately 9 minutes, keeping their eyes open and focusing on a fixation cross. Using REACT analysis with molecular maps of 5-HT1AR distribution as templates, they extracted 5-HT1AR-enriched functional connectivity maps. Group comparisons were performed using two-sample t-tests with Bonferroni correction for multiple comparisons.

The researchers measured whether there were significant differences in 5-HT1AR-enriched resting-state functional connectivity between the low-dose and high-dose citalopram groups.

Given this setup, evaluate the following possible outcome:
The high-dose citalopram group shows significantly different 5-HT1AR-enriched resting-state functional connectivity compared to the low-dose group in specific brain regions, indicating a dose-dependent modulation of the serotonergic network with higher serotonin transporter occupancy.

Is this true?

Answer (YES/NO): YES